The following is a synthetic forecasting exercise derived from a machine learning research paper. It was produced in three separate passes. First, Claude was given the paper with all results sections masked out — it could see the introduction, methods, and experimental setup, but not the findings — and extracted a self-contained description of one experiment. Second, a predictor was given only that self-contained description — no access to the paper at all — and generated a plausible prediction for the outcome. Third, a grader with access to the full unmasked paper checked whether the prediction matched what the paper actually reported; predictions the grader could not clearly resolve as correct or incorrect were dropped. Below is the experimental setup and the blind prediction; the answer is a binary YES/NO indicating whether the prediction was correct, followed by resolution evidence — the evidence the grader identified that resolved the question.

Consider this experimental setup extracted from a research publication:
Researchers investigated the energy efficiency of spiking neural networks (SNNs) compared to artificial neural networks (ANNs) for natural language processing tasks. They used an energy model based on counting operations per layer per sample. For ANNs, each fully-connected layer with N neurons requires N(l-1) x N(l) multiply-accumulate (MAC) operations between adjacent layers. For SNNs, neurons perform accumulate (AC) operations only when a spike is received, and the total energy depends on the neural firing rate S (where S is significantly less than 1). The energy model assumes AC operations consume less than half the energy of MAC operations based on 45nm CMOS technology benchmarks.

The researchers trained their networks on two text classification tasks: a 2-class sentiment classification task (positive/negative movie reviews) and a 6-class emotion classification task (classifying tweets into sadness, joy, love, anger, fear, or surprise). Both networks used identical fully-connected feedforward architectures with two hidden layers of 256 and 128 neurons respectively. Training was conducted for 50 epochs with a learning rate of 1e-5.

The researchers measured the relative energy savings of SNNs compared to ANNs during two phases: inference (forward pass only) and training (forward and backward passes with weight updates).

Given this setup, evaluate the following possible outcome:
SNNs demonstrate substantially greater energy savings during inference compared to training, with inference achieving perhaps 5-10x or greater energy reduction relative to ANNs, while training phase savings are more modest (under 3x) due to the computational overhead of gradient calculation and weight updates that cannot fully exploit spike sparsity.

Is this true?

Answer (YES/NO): NO